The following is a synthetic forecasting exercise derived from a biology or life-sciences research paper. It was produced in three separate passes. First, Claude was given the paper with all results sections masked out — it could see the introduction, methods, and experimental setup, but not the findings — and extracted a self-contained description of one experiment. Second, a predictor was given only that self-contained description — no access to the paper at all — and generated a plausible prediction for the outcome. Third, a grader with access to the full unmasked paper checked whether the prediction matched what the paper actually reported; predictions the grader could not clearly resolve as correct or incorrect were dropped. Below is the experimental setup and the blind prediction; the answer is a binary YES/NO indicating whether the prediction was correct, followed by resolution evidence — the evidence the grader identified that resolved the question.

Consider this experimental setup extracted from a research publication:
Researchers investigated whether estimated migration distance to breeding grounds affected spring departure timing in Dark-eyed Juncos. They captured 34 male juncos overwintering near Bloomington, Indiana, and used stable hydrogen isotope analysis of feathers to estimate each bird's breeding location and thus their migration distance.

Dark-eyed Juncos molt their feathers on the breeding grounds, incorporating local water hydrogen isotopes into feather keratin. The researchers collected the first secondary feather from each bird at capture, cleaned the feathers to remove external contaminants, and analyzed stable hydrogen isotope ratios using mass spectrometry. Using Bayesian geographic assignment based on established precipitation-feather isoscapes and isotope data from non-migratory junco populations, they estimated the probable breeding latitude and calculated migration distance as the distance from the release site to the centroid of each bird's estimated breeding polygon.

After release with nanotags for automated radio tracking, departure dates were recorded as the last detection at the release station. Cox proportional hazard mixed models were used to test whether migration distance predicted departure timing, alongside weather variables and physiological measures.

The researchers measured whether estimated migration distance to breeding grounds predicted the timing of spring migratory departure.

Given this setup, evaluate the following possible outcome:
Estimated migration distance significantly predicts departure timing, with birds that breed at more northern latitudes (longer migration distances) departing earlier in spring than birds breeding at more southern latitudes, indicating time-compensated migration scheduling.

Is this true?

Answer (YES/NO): NO